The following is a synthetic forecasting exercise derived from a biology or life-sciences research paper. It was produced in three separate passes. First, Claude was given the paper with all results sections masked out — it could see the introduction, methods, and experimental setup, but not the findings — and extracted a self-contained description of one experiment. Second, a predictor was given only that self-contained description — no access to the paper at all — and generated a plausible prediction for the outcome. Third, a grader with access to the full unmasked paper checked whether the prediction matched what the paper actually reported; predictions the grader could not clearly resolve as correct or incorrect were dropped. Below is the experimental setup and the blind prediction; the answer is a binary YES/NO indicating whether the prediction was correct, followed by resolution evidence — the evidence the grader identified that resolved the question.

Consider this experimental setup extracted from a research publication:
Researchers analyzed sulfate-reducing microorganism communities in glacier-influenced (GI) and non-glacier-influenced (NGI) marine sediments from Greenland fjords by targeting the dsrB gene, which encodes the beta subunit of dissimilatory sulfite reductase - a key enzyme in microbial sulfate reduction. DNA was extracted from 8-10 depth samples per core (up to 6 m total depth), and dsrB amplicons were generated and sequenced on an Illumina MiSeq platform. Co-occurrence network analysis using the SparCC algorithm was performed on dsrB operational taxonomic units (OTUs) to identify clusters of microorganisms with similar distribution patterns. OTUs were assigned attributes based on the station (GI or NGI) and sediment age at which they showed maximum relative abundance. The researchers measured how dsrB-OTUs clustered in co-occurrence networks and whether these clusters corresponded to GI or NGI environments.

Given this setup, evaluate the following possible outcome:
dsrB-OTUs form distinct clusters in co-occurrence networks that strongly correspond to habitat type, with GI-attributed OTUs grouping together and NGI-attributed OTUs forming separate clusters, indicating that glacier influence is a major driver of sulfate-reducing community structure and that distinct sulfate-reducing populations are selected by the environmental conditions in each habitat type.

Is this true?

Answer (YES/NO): NO